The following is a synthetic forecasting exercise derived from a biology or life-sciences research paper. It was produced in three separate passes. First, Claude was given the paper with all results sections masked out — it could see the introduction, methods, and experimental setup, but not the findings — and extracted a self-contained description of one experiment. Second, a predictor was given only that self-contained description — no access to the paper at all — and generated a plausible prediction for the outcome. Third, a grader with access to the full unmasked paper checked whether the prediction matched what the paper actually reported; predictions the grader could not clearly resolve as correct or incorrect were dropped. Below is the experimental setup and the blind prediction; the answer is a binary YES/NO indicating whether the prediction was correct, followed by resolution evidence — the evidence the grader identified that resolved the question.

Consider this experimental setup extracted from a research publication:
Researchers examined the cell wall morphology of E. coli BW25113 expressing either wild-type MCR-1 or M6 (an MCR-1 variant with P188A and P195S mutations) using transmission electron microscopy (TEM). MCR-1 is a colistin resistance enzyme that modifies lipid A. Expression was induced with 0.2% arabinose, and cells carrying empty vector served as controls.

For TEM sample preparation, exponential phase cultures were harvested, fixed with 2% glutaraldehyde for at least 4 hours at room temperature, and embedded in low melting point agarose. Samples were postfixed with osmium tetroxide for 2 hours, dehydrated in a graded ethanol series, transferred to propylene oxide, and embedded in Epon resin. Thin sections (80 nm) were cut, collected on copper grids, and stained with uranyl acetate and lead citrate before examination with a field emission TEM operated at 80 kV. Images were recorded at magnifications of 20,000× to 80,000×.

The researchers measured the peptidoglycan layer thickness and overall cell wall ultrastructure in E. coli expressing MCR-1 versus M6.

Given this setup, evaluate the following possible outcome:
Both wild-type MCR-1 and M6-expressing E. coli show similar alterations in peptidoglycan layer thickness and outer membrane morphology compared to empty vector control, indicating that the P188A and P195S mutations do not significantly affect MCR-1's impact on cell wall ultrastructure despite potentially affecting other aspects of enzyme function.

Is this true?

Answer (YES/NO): NO